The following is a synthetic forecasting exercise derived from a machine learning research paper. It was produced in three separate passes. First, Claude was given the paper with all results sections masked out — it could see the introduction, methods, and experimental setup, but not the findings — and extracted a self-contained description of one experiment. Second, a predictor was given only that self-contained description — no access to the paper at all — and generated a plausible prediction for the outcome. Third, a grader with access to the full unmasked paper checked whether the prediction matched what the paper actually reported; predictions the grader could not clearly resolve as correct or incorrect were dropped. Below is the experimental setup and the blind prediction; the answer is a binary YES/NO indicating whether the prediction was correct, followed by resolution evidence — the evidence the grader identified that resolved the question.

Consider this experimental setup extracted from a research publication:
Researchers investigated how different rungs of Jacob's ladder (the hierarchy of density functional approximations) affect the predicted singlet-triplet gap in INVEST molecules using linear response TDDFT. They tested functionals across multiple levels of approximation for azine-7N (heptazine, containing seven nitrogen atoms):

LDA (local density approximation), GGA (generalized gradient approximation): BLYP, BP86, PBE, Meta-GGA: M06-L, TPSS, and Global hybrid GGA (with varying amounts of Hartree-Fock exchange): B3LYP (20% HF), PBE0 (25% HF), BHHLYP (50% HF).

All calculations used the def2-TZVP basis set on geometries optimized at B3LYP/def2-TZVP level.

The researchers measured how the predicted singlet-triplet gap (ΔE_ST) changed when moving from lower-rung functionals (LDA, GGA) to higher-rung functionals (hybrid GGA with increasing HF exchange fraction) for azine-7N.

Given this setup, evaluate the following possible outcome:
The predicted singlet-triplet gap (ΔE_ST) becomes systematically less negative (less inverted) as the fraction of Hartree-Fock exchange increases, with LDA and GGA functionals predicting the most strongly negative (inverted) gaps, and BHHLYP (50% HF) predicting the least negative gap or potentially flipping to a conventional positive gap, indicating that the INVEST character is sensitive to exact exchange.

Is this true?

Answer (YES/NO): NO